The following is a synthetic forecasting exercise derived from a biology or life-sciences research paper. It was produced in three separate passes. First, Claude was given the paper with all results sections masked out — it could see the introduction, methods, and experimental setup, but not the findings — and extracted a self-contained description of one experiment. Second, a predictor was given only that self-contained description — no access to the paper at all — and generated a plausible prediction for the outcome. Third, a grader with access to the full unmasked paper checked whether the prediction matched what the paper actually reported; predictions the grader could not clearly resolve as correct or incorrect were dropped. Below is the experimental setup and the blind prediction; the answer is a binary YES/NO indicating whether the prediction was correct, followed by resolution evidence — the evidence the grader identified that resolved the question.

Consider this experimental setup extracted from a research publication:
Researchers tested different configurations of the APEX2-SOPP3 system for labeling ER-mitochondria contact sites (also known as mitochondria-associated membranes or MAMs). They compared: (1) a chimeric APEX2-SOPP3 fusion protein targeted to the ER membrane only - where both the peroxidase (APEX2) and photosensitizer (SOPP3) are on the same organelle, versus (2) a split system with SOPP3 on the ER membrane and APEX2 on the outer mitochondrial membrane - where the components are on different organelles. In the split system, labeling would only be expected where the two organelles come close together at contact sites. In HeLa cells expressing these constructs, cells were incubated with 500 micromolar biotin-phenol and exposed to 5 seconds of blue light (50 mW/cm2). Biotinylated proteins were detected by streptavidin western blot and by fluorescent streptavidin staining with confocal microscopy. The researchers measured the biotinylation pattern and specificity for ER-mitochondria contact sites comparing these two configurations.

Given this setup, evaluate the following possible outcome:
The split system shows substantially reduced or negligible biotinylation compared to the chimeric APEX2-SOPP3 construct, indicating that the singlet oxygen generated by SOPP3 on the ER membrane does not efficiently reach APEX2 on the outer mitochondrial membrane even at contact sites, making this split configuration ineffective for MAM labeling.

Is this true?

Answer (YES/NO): NO